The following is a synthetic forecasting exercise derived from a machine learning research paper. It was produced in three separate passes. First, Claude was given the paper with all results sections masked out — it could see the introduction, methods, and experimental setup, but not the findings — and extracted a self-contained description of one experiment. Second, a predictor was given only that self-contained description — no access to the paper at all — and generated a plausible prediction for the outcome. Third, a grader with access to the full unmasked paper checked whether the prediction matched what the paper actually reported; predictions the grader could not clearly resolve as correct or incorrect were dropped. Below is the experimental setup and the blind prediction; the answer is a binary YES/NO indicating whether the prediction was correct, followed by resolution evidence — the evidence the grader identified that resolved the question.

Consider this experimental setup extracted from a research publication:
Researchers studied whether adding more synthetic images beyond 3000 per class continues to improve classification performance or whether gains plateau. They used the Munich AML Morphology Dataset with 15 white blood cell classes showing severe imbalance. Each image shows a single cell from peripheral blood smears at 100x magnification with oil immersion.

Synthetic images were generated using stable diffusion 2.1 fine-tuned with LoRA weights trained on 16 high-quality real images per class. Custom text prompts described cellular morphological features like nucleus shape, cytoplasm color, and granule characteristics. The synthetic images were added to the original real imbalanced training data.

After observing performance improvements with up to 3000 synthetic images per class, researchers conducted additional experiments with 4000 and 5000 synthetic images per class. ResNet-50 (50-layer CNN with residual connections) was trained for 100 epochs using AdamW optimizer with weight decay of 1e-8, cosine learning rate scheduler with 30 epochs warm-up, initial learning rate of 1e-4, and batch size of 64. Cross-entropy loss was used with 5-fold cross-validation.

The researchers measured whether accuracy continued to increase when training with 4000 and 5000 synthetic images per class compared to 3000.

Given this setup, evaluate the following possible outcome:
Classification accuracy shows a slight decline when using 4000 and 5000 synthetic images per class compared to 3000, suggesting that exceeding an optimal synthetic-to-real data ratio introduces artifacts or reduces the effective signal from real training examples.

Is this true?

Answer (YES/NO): NO